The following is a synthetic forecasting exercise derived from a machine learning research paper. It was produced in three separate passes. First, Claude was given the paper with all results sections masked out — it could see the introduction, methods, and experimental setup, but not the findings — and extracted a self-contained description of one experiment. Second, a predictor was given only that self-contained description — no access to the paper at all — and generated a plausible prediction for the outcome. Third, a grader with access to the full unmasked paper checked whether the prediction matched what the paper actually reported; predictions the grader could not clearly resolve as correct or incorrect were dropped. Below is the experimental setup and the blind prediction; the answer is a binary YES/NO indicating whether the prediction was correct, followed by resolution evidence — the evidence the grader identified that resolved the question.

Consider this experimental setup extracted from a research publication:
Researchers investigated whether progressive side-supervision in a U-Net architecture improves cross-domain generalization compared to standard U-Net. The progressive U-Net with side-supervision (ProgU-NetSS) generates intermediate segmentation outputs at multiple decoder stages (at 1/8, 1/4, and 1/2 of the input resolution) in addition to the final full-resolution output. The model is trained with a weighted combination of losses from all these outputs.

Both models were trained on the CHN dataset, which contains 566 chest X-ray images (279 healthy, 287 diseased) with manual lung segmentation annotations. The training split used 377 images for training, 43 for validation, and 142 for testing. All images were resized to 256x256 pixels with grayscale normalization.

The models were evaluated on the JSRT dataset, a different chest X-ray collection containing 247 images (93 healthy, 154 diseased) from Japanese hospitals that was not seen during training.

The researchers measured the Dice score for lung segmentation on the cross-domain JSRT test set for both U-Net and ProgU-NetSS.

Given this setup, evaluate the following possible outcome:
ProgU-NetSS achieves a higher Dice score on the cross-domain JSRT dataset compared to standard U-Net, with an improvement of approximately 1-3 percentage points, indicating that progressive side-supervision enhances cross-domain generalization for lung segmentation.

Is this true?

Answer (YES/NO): NO